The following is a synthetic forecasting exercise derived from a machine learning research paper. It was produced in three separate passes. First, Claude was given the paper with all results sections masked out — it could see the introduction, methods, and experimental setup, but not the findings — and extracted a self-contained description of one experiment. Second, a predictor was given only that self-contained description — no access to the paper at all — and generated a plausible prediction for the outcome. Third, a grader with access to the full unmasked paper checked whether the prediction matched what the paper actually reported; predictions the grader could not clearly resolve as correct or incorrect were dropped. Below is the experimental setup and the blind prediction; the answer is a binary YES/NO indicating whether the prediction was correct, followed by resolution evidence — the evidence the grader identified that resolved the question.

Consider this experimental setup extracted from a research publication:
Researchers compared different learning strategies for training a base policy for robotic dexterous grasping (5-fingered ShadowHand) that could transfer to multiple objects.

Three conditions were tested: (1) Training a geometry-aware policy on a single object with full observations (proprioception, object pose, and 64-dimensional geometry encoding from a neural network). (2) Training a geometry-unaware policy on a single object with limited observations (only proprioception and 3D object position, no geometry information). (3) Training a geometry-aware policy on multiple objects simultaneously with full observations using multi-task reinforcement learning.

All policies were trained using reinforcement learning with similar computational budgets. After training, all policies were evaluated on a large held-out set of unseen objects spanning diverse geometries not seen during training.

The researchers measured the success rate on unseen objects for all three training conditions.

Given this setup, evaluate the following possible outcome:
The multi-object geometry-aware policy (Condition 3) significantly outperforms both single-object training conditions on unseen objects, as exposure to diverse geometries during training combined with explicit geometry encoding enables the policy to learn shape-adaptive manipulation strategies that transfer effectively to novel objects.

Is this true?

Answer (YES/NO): NO